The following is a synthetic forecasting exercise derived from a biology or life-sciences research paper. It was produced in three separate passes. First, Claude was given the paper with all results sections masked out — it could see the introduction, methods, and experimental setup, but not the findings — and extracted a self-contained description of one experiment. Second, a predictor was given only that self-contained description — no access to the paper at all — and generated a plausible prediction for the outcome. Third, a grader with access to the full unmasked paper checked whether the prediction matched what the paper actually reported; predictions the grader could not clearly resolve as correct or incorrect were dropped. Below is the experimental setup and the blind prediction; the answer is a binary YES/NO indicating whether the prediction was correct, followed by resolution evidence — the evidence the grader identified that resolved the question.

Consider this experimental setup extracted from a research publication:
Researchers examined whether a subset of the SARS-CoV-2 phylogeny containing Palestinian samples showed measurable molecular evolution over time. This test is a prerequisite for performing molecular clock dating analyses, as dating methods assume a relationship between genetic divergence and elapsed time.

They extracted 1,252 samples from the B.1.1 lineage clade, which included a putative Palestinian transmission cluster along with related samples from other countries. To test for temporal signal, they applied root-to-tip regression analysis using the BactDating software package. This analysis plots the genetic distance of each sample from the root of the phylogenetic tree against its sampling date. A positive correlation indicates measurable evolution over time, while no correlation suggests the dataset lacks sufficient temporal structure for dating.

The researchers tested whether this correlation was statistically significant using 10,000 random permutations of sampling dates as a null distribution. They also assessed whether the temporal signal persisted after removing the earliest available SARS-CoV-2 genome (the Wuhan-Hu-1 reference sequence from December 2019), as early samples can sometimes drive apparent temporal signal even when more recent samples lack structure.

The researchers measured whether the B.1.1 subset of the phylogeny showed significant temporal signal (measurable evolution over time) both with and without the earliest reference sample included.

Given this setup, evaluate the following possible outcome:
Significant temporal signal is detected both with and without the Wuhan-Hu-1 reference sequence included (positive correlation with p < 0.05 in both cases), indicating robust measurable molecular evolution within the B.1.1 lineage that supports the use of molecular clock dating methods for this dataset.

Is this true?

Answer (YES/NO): YES